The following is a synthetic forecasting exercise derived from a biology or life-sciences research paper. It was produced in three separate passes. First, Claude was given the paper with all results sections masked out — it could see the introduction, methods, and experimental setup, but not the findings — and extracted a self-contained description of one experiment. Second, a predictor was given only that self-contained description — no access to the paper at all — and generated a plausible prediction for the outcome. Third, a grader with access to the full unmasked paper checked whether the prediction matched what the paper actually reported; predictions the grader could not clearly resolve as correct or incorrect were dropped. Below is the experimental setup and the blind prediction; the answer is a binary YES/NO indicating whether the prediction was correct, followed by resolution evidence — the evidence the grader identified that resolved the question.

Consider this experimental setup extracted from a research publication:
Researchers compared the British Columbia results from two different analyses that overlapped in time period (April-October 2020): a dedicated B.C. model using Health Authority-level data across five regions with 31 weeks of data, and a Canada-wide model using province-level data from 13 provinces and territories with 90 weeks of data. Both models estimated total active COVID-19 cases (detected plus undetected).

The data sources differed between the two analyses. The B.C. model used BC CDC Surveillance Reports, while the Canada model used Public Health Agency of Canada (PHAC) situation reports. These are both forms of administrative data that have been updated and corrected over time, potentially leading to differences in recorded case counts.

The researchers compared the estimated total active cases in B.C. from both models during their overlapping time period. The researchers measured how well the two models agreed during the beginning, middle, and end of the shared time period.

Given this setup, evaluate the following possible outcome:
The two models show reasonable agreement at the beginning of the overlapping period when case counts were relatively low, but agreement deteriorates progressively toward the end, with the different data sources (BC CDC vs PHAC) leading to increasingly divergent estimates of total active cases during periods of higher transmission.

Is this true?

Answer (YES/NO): NO